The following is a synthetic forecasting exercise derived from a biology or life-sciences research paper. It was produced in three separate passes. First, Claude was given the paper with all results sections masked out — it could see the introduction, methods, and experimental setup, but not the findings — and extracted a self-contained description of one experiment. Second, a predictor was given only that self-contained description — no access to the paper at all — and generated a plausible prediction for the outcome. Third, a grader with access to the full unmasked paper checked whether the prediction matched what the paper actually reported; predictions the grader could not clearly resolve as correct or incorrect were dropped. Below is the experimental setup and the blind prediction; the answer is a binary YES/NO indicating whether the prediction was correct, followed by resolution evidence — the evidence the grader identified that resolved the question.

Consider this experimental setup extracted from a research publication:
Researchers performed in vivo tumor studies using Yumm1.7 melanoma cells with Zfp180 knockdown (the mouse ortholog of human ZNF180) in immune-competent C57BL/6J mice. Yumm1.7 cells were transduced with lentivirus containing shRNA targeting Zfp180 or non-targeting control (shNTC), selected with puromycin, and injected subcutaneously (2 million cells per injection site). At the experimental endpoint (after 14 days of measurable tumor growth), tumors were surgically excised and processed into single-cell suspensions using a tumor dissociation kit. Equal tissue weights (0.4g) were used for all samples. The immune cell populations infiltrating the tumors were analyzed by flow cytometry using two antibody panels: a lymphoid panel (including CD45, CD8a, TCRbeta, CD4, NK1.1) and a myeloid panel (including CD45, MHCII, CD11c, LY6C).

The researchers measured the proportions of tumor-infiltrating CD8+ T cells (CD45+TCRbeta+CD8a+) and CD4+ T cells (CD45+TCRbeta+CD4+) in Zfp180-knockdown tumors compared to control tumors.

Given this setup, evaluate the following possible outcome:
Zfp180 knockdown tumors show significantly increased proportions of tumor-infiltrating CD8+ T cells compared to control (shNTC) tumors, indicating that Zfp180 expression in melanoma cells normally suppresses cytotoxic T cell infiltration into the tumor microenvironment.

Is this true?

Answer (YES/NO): NO